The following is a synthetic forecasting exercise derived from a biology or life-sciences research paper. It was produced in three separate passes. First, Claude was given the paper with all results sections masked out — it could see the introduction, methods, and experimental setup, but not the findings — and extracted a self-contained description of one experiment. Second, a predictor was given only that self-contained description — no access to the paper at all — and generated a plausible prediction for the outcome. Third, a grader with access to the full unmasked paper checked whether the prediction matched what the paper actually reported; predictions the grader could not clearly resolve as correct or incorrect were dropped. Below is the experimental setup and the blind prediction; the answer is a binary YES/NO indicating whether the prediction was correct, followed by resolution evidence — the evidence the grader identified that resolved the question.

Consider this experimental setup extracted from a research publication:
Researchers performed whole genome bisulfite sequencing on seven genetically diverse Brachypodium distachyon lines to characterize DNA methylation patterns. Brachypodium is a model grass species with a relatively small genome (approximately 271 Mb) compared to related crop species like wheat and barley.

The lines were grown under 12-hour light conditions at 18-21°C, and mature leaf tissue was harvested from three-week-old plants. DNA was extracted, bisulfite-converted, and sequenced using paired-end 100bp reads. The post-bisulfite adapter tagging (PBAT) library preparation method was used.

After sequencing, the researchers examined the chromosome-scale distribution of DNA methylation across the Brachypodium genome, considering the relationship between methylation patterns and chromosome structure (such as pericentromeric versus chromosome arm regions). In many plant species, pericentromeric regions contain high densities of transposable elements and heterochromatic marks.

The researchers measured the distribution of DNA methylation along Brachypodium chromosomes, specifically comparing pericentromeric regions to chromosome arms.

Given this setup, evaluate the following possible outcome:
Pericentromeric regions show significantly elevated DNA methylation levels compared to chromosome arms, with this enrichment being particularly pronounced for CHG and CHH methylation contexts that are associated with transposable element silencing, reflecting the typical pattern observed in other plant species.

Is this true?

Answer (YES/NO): NO